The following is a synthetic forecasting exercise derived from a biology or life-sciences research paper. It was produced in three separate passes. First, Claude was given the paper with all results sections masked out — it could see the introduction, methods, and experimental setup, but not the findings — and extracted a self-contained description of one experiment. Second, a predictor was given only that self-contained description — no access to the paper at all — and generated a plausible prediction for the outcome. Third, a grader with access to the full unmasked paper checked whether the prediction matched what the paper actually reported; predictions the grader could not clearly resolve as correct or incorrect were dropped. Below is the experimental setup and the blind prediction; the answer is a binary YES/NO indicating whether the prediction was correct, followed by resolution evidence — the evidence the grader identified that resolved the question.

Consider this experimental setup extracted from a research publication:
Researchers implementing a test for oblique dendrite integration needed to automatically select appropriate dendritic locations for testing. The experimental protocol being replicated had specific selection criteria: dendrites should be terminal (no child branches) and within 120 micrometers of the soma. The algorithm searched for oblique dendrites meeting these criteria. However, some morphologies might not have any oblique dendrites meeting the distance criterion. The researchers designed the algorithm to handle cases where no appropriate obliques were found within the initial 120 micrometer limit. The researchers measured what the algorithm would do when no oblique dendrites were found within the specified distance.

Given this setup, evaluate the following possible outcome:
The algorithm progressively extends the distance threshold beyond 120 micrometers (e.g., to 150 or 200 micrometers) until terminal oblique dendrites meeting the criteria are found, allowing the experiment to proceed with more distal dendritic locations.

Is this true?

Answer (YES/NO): YES